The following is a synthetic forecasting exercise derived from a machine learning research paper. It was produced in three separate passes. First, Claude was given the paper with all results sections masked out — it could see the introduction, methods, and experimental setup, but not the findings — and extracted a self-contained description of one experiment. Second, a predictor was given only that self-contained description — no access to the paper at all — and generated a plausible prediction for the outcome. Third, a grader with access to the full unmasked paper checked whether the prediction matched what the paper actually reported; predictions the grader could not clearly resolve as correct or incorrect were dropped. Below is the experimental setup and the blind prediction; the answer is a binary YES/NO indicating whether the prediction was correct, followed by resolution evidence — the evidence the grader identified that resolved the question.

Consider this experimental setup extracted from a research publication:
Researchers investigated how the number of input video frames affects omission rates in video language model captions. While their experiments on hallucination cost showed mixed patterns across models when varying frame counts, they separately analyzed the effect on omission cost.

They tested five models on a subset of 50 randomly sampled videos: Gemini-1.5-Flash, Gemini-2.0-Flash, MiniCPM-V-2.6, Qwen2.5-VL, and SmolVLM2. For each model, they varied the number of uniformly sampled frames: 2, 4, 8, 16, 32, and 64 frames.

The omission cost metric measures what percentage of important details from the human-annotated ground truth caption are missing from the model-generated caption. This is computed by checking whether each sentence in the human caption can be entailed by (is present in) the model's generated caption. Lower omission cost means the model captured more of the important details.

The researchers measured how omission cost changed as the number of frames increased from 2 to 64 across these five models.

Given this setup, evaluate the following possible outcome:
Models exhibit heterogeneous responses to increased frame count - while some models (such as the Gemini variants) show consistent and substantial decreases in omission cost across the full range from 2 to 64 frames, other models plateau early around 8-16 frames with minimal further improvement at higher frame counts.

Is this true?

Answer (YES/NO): NO